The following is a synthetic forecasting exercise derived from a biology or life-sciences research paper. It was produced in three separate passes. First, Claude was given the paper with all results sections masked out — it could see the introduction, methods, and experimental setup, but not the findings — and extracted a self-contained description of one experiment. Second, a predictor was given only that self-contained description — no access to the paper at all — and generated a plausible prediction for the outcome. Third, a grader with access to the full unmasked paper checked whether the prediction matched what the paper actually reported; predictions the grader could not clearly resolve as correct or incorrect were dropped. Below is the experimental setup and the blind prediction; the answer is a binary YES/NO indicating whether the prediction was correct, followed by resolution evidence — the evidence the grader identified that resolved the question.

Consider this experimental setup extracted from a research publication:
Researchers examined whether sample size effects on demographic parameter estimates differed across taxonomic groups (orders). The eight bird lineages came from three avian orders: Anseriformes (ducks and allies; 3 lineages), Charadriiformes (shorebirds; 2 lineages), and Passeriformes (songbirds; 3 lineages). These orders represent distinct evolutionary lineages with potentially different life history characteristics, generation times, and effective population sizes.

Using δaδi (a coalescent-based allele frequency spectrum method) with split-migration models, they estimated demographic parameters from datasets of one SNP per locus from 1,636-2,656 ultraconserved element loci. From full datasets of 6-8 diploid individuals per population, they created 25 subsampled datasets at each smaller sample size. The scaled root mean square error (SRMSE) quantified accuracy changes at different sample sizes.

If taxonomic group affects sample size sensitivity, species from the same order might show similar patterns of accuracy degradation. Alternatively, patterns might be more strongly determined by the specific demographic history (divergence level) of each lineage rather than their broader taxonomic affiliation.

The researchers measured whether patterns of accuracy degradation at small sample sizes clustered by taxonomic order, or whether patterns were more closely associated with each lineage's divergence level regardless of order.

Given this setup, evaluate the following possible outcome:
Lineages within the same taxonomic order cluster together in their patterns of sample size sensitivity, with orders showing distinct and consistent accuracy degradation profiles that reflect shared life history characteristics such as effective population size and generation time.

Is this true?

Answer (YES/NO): NO